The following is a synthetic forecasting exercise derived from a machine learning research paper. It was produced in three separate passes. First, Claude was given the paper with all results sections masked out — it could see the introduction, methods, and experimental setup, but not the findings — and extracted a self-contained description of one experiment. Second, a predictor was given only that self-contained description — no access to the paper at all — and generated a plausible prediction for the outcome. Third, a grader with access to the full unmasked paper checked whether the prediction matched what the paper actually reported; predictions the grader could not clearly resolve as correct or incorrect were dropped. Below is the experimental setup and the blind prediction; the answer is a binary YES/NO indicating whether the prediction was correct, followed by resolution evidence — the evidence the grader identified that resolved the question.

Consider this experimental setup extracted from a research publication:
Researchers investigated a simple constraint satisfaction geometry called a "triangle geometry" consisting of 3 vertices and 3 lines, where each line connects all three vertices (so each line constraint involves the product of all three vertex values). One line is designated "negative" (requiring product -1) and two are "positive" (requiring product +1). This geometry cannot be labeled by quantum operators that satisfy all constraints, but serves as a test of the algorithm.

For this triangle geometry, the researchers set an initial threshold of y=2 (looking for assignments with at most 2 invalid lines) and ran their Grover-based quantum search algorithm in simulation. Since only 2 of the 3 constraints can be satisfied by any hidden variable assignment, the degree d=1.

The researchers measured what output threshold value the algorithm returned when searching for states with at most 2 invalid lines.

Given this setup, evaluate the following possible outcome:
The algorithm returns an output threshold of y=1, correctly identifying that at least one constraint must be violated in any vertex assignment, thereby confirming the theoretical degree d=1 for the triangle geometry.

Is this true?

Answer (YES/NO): NO